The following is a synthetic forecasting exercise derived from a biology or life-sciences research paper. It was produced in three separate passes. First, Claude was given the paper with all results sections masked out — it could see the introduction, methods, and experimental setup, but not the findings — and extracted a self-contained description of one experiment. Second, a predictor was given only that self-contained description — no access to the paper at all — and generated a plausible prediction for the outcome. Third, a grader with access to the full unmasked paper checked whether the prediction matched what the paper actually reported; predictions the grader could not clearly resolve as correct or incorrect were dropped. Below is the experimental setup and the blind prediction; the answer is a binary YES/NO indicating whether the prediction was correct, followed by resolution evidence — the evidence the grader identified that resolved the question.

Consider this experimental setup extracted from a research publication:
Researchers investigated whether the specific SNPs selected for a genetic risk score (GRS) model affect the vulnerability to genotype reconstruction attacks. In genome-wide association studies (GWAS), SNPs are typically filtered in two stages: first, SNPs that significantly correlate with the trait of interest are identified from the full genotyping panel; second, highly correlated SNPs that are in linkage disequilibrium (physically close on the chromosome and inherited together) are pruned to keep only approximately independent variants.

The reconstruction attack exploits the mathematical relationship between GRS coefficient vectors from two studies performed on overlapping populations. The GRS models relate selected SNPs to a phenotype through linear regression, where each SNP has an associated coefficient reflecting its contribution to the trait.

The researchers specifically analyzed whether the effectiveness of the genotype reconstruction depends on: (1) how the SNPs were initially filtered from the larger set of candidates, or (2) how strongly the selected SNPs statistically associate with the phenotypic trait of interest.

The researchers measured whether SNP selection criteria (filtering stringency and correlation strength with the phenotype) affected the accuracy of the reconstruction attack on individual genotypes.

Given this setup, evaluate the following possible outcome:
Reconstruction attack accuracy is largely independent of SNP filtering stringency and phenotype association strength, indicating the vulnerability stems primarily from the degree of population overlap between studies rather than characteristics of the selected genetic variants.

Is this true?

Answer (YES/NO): YES